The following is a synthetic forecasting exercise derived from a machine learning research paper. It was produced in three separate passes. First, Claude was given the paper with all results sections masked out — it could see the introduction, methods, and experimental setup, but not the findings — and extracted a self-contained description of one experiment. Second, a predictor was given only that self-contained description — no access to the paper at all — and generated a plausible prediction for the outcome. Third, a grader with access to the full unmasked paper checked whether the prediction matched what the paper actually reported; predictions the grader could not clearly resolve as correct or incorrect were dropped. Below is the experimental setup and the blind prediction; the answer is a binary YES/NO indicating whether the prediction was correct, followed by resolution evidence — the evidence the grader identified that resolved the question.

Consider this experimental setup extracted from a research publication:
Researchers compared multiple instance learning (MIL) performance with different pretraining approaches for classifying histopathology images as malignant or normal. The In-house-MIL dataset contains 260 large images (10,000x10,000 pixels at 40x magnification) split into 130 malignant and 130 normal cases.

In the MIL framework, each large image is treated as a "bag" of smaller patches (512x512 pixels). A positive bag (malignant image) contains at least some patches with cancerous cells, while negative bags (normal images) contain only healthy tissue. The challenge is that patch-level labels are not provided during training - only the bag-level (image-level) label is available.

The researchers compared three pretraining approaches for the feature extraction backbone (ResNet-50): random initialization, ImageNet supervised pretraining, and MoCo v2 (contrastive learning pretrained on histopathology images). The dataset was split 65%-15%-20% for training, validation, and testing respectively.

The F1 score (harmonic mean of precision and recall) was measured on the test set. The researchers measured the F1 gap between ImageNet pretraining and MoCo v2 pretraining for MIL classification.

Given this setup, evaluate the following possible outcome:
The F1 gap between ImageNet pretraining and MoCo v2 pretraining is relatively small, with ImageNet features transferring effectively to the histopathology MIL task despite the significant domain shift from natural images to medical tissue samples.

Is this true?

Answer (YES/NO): YES